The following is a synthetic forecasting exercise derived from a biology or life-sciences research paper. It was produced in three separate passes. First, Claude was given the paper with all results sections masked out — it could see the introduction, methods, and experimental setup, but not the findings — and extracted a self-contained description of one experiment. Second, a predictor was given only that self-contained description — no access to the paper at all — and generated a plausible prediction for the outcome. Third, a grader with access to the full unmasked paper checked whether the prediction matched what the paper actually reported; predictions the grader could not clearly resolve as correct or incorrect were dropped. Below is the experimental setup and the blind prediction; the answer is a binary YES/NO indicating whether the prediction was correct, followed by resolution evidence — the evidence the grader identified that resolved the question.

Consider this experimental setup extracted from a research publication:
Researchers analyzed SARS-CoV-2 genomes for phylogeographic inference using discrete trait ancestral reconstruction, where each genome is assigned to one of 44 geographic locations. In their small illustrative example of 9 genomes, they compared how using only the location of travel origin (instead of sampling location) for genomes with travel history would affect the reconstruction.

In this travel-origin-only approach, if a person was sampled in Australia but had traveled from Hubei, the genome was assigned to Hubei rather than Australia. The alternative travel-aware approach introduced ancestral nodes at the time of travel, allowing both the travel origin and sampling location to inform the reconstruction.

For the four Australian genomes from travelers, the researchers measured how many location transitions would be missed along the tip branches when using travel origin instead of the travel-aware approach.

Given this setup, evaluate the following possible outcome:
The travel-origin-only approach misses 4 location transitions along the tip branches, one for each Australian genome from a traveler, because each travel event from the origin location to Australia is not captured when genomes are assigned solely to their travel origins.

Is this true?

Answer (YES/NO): YES